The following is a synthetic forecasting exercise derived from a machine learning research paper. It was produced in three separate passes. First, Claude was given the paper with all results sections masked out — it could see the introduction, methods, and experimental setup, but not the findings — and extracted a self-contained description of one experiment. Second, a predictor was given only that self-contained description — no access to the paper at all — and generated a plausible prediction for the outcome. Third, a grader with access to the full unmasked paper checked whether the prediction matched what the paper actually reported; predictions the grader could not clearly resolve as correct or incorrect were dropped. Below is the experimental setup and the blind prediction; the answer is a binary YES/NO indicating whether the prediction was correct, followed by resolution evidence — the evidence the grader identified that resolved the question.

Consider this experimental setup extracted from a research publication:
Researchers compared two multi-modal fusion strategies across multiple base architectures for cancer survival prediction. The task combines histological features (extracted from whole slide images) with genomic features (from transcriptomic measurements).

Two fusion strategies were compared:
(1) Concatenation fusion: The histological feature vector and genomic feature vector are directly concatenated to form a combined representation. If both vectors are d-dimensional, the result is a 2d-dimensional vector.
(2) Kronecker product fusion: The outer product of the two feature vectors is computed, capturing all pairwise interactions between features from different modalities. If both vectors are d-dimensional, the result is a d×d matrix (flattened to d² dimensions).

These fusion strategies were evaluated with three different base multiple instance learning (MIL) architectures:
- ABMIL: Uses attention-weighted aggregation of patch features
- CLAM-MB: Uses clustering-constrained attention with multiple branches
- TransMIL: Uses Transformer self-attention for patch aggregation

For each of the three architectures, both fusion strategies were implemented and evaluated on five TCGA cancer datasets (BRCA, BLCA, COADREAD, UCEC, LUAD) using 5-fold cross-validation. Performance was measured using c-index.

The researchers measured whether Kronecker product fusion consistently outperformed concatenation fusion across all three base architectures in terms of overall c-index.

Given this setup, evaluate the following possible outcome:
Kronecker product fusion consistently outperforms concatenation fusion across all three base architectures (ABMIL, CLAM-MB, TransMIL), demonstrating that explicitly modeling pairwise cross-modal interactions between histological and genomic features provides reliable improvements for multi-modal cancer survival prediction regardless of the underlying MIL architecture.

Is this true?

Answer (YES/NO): YES